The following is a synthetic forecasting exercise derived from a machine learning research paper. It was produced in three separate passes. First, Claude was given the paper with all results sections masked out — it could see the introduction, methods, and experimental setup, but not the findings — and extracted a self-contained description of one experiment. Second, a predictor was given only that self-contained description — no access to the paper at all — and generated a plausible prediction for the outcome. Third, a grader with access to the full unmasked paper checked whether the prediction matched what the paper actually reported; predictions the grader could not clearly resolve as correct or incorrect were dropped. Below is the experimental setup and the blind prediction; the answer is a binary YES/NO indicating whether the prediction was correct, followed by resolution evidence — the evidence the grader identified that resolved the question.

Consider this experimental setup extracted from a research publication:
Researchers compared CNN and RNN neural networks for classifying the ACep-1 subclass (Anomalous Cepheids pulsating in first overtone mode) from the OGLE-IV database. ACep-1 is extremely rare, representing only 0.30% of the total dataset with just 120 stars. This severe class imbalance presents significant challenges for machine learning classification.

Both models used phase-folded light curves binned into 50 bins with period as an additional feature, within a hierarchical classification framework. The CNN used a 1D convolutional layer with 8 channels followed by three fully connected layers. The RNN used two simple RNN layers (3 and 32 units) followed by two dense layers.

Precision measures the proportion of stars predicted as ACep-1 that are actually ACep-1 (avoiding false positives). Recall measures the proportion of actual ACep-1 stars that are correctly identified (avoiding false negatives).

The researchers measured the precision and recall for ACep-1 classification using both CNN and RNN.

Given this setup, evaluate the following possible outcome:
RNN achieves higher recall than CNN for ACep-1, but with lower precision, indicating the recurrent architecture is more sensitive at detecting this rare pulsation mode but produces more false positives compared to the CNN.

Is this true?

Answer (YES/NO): YES